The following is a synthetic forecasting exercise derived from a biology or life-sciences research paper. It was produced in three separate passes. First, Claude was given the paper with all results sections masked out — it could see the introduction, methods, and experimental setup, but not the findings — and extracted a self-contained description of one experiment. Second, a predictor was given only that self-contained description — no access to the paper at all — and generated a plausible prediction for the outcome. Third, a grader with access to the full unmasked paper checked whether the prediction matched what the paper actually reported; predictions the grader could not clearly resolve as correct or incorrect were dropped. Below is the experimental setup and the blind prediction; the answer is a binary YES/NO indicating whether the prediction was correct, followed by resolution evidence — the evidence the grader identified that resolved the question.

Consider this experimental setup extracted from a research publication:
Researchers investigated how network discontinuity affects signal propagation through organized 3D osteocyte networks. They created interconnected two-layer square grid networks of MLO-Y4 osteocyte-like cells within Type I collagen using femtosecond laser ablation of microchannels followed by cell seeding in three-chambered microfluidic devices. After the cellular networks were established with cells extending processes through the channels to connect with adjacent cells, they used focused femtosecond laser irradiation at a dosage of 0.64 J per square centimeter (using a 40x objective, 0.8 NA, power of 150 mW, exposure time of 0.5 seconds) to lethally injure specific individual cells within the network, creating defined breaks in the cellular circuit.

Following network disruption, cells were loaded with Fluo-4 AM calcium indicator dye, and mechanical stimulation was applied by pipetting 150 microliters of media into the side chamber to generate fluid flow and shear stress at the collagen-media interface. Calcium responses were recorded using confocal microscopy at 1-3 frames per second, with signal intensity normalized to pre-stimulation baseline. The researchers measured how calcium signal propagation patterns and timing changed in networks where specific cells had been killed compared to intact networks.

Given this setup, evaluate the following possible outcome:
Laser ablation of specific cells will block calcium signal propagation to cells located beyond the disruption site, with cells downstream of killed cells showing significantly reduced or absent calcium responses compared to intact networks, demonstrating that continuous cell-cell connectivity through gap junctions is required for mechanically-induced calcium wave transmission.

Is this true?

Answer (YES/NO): NO